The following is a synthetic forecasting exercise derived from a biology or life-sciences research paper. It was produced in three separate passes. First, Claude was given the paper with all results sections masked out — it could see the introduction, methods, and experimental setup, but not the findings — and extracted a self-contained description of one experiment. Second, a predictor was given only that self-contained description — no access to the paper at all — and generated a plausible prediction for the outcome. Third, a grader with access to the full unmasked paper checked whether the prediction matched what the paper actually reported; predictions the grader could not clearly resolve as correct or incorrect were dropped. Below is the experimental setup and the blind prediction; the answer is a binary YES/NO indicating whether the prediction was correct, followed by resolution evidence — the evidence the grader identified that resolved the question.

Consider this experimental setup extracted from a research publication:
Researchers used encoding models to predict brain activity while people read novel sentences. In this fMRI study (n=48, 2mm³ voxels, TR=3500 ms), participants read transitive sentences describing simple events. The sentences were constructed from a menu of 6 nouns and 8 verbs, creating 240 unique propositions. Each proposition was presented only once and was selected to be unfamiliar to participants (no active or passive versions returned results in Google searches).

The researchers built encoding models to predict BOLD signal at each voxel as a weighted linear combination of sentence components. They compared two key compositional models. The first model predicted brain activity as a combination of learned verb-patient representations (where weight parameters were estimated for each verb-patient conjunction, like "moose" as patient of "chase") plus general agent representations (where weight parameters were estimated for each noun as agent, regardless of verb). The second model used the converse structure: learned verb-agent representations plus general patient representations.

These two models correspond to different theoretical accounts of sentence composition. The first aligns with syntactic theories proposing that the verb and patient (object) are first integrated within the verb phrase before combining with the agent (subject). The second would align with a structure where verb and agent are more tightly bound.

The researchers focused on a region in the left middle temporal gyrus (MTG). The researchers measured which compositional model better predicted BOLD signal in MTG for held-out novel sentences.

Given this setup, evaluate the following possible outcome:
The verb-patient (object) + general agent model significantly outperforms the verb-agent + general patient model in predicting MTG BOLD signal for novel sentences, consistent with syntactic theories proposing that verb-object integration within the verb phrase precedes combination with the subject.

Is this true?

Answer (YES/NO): NO